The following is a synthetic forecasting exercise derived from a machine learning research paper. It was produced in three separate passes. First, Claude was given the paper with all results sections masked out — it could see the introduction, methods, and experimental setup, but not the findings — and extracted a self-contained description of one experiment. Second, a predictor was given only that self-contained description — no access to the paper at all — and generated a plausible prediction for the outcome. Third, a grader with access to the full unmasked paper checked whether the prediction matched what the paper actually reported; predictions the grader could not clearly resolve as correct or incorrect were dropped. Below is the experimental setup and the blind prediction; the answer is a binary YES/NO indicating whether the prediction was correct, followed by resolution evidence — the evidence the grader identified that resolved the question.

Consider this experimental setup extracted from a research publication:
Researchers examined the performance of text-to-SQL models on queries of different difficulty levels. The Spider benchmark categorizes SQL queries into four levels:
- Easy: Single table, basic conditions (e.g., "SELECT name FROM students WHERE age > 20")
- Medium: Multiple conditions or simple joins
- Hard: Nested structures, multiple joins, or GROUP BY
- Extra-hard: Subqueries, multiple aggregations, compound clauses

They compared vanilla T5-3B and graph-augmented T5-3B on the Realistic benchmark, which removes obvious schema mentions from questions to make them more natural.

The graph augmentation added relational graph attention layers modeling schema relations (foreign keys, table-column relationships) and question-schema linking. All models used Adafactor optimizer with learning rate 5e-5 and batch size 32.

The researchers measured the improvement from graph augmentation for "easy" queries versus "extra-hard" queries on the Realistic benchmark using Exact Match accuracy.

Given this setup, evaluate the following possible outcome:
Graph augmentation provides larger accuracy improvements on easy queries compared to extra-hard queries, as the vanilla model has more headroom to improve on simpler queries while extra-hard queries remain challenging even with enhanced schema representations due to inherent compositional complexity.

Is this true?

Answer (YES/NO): NO